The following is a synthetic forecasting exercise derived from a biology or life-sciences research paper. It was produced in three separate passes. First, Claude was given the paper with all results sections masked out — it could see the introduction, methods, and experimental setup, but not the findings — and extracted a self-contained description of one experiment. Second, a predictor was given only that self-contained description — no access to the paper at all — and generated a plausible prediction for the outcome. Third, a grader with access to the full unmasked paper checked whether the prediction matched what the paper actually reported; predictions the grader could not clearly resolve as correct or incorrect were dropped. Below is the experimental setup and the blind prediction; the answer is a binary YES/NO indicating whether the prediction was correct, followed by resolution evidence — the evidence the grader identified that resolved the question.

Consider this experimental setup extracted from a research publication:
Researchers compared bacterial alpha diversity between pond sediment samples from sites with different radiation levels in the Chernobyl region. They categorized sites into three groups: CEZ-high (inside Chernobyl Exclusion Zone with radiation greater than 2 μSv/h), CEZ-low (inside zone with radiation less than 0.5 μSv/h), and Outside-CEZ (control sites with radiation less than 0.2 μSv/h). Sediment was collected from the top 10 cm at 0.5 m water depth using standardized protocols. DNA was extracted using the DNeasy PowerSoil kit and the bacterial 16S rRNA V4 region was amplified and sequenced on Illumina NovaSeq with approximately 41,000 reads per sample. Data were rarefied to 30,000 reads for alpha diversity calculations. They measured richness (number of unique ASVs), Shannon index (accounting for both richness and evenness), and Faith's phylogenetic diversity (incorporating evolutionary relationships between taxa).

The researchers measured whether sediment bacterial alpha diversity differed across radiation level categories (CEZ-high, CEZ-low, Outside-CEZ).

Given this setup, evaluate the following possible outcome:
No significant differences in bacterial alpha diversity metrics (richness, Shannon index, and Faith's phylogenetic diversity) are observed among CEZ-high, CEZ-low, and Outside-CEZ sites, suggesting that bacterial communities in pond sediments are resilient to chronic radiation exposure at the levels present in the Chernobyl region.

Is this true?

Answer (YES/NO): YES